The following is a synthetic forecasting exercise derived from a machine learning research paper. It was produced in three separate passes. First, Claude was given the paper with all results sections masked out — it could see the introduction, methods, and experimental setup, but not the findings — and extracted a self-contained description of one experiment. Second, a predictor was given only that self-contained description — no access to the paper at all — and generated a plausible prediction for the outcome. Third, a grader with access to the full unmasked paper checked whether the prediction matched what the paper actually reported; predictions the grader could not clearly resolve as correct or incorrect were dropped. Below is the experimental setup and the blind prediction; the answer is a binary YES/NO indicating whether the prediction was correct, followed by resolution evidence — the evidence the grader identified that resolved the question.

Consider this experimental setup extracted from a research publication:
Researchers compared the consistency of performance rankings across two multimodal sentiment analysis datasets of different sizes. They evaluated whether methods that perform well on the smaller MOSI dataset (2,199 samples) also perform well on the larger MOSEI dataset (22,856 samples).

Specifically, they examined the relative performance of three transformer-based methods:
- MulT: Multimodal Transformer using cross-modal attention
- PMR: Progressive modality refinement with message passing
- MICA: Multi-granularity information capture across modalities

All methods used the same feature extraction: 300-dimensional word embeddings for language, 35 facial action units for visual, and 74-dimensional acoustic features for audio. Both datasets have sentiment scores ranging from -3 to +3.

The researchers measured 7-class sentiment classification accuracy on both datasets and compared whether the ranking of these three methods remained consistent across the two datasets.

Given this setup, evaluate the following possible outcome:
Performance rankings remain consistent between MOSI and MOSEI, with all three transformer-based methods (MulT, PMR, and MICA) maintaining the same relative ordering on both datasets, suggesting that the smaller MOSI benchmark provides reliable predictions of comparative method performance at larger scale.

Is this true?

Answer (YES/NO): YES